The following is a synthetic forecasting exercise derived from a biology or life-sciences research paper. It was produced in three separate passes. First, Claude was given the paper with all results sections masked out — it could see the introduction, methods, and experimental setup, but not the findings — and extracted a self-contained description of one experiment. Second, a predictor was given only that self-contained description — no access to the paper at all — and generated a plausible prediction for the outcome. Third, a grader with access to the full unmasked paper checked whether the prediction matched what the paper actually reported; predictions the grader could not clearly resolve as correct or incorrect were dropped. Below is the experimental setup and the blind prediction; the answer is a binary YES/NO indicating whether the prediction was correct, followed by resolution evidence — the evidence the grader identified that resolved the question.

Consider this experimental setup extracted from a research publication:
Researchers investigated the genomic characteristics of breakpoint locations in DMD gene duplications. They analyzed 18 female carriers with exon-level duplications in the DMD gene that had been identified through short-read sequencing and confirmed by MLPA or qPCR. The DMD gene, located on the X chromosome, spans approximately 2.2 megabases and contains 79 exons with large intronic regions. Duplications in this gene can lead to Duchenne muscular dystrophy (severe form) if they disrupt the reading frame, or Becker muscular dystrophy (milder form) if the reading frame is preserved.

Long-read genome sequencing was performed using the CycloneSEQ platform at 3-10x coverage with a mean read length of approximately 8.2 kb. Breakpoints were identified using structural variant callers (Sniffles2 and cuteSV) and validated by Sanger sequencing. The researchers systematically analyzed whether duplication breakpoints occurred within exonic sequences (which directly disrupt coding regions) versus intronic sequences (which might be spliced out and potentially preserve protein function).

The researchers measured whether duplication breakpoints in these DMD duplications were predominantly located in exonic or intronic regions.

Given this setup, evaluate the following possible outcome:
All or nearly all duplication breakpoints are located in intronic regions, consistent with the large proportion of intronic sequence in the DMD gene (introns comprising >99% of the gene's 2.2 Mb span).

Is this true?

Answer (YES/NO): YES